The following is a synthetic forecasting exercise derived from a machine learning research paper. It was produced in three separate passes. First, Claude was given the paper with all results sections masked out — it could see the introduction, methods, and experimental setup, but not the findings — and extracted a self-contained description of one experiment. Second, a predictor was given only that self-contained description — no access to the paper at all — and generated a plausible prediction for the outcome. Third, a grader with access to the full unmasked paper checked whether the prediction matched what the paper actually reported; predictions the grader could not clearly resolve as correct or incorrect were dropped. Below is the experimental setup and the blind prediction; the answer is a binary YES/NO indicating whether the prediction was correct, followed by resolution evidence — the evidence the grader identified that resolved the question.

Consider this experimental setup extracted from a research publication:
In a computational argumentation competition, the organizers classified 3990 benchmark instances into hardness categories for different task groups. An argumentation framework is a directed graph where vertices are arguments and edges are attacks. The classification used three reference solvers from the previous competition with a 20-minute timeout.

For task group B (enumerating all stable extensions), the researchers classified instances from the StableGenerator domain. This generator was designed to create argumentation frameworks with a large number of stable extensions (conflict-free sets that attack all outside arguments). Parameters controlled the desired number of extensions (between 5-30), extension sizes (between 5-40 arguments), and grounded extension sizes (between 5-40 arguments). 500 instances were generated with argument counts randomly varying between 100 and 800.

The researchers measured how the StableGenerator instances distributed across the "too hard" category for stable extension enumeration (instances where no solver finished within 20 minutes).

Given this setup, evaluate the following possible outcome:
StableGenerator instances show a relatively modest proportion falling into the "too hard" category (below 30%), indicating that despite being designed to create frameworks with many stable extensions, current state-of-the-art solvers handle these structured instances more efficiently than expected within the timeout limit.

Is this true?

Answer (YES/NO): YES